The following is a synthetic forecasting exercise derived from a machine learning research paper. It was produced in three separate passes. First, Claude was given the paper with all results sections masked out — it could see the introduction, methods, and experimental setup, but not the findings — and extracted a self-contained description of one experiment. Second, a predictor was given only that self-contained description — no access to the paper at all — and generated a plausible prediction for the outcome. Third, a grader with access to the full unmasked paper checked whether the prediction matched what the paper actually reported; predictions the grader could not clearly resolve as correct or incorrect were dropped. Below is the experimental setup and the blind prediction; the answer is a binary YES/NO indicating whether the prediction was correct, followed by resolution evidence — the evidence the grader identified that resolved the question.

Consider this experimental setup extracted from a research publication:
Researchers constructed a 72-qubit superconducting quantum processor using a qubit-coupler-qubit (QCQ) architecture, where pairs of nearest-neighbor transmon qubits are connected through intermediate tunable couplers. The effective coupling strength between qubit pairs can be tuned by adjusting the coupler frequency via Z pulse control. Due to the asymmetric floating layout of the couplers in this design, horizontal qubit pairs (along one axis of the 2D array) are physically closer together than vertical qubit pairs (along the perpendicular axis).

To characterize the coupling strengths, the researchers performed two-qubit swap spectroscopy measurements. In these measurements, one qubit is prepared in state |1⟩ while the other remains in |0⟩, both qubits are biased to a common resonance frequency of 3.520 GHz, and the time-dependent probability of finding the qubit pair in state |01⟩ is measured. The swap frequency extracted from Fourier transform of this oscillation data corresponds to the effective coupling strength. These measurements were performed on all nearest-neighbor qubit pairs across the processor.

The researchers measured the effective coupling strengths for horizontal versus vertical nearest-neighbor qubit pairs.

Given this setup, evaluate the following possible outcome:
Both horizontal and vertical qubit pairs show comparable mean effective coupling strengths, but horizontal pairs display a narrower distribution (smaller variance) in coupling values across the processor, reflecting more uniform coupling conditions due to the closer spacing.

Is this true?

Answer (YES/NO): NO